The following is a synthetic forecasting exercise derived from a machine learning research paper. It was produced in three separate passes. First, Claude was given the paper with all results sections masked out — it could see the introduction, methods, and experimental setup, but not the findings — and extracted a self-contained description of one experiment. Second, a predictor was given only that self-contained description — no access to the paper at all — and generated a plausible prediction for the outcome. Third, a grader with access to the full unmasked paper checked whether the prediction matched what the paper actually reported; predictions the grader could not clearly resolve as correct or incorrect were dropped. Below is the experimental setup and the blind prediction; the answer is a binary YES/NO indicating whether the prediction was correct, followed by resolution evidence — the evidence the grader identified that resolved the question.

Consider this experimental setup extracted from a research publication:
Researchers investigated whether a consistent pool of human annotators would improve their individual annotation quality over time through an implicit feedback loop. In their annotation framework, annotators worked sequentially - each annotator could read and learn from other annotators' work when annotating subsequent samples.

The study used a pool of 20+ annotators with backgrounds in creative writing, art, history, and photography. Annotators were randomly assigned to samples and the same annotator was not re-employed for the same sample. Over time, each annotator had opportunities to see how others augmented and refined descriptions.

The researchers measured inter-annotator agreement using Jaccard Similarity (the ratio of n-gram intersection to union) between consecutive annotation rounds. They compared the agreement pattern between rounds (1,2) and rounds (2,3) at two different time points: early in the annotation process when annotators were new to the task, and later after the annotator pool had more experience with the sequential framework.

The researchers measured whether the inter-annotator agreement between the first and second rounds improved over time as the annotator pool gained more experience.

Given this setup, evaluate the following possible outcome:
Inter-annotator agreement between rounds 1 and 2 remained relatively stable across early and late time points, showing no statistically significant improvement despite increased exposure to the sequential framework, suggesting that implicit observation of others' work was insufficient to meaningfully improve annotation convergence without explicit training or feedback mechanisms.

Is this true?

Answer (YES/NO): NO